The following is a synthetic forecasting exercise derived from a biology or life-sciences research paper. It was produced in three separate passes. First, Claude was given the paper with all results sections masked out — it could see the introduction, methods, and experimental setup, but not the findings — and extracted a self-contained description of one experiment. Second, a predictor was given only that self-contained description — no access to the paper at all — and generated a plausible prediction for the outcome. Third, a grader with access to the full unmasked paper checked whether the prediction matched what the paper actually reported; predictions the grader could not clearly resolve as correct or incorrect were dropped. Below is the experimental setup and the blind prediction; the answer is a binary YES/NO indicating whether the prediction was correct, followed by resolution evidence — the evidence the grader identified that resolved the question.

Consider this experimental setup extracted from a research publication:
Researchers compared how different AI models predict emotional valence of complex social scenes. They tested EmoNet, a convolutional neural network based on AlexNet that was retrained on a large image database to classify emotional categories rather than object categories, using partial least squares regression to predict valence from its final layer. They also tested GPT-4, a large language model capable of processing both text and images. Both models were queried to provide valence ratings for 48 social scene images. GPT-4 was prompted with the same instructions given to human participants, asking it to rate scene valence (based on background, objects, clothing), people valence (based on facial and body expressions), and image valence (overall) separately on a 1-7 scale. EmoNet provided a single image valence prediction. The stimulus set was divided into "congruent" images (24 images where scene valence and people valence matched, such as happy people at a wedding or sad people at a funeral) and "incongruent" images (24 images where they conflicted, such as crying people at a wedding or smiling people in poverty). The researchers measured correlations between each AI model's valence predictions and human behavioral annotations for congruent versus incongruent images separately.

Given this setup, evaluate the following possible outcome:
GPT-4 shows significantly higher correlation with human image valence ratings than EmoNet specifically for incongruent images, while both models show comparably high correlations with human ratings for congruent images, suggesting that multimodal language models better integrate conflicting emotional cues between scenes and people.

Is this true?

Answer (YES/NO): YES